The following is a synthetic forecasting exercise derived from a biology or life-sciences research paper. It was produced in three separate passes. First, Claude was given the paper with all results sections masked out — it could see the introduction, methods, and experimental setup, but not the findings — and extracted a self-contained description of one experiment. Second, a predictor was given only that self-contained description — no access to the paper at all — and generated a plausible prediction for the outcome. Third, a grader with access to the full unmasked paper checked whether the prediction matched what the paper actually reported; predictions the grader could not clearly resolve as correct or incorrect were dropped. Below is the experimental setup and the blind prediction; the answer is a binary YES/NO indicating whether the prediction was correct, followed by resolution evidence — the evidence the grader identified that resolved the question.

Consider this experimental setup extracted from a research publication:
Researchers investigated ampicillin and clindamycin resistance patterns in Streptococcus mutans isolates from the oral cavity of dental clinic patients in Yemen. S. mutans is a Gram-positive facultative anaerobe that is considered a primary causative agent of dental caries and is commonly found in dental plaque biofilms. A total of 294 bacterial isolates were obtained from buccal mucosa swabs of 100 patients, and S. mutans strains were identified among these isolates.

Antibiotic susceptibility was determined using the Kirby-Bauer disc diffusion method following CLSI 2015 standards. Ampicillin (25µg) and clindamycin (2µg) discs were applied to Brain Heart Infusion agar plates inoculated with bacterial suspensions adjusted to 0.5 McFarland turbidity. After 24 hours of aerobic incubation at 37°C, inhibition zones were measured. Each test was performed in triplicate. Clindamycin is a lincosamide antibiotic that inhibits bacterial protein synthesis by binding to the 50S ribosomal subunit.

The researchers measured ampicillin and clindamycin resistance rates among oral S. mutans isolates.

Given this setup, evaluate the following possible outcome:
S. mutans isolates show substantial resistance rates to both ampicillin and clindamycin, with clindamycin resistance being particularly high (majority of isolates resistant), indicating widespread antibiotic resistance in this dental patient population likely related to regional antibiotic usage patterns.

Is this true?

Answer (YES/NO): NO